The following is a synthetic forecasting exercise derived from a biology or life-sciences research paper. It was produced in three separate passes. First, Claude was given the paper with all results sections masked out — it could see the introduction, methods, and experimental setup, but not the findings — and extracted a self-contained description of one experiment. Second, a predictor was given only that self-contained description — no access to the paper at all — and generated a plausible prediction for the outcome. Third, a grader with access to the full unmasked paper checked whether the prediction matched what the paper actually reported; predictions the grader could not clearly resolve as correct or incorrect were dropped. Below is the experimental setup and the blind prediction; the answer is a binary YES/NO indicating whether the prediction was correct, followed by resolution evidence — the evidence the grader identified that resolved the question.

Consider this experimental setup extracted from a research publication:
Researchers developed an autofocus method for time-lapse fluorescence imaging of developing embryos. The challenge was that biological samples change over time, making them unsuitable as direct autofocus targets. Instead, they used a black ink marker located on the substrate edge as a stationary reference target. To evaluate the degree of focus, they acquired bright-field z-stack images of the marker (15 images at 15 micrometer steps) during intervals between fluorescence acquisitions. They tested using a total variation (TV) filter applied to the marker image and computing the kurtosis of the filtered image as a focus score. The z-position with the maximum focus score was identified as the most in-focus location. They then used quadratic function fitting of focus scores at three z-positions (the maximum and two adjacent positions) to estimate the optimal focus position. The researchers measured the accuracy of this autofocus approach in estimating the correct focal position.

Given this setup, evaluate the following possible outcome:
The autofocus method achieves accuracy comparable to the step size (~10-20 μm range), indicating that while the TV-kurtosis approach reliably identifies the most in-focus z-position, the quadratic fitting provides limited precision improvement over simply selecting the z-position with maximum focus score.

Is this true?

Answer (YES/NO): NO